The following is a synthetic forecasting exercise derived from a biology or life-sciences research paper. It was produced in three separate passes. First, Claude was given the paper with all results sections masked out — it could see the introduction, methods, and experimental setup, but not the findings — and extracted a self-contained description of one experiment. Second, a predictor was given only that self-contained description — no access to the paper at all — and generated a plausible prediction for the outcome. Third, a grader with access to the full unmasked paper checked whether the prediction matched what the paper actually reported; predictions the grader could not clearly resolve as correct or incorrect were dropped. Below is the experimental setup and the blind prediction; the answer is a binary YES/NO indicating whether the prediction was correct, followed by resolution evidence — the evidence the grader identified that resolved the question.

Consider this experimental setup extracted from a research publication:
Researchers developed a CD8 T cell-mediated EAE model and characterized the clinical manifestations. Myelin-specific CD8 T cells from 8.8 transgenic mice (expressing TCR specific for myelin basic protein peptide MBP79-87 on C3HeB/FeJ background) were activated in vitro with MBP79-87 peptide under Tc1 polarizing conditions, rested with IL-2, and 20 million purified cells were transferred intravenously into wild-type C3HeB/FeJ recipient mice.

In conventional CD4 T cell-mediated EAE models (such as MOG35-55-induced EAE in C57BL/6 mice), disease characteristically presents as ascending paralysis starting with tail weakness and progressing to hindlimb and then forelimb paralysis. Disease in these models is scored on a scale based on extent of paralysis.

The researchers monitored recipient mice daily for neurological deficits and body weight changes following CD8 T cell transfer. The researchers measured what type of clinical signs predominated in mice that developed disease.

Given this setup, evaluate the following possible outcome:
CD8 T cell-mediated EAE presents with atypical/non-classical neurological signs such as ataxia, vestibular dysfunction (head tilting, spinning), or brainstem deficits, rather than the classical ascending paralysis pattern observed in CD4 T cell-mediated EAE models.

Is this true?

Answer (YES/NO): YES